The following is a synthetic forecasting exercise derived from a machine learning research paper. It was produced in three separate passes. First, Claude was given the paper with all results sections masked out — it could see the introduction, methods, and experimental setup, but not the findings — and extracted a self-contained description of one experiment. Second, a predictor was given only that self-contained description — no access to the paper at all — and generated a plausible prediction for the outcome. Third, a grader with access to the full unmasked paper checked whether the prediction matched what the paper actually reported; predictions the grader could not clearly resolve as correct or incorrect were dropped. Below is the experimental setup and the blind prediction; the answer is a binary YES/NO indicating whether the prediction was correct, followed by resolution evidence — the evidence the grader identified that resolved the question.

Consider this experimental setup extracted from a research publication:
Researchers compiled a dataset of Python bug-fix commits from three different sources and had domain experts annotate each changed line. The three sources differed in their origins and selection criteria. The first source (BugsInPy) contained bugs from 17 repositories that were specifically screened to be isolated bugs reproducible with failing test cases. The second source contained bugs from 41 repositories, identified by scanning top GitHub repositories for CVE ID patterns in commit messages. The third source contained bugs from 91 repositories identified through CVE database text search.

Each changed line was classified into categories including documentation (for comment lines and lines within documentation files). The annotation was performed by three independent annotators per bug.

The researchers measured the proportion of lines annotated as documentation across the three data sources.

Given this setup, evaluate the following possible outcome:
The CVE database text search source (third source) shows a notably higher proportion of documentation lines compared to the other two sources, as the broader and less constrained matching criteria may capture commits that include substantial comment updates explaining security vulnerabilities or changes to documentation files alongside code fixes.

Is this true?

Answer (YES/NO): NO